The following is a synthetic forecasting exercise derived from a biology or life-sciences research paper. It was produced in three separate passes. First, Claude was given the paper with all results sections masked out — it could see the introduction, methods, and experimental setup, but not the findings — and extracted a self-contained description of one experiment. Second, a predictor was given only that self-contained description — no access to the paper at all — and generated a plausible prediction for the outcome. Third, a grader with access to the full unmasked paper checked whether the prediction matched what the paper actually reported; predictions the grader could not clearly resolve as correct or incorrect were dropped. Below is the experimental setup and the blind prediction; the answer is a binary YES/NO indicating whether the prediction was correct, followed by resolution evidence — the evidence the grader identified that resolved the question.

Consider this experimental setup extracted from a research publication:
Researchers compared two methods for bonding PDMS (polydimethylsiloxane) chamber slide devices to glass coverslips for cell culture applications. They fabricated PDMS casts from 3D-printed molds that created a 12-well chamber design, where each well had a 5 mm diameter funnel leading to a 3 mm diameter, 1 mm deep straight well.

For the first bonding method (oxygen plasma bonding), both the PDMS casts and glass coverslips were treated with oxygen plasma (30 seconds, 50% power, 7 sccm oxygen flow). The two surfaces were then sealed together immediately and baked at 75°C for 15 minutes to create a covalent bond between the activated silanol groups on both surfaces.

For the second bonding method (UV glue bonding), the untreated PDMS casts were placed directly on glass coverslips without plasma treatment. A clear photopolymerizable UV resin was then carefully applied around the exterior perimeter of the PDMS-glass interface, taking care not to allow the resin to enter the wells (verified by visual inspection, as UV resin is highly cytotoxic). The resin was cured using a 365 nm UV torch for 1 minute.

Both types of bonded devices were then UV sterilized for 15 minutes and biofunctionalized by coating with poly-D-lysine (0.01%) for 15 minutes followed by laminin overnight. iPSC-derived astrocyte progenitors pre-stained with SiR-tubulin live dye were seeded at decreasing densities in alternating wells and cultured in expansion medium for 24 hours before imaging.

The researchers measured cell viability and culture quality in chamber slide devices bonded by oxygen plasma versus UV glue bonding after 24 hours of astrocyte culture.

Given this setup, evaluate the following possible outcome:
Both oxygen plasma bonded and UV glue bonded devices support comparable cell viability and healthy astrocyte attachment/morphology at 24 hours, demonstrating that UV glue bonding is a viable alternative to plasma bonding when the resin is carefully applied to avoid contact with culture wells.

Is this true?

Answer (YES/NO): YES